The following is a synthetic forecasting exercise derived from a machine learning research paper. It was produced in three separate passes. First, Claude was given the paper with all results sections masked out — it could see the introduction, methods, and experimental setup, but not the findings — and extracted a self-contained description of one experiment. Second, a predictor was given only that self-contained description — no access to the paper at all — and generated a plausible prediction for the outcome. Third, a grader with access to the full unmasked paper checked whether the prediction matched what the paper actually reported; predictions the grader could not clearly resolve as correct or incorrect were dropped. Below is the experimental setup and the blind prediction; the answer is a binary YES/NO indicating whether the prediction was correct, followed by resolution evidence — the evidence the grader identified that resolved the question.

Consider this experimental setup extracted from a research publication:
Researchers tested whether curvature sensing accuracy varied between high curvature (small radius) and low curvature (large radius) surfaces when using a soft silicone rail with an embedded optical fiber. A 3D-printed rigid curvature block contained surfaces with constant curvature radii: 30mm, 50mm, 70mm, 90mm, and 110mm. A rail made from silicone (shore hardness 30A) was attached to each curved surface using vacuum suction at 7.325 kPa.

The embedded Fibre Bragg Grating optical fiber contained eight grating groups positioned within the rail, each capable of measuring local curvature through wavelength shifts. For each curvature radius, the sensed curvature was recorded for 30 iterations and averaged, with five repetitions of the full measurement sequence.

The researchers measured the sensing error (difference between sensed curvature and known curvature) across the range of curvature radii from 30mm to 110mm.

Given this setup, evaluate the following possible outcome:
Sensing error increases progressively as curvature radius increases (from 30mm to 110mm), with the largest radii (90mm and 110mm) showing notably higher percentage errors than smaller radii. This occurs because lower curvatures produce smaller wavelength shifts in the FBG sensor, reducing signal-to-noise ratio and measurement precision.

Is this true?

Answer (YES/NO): NO